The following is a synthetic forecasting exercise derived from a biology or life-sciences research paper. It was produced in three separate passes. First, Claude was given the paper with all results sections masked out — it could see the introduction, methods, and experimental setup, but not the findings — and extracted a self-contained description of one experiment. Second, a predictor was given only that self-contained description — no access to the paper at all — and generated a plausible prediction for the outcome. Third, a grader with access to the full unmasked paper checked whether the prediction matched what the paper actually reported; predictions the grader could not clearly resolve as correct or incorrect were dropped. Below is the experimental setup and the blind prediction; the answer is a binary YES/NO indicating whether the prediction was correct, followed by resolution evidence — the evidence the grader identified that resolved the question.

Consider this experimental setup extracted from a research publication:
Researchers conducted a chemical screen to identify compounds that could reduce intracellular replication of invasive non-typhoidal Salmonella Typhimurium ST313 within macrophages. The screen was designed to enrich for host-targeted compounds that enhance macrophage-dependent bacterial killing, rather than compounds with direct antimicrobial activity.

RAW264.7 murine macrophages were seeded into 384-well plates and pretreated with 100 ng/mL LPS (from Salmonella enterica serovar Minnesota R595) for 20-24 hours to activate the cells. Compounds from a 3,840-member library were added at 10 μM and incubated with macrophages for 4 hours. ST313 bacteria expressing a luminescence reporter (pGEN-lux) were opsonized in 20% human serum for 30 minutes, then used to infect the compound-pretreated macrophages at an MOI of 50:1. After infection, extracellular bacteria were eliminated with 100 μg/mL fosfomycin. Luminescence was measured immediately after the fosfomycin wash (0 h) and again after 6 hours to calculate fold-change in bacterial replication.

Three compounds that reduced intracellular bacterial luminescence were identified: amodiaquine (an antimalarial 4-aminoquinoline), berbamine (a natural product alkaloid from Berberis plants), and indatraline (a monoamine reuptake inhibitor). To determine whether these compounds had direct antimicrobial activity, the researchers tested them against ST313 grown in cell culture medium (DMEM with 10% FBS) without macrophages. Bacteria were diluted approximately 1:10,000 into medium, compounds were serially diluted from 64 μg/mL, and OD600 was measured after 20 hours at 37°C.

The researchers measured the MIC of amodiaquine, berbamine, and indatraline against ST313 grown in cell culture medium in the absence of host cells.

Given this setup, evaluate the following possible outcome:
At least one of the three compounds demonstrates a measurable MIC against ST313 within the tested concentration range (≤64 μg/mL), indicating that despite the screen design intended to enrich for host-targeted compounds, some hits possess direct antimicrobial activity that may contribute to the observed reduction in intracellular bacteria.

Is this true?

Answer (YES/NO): NO